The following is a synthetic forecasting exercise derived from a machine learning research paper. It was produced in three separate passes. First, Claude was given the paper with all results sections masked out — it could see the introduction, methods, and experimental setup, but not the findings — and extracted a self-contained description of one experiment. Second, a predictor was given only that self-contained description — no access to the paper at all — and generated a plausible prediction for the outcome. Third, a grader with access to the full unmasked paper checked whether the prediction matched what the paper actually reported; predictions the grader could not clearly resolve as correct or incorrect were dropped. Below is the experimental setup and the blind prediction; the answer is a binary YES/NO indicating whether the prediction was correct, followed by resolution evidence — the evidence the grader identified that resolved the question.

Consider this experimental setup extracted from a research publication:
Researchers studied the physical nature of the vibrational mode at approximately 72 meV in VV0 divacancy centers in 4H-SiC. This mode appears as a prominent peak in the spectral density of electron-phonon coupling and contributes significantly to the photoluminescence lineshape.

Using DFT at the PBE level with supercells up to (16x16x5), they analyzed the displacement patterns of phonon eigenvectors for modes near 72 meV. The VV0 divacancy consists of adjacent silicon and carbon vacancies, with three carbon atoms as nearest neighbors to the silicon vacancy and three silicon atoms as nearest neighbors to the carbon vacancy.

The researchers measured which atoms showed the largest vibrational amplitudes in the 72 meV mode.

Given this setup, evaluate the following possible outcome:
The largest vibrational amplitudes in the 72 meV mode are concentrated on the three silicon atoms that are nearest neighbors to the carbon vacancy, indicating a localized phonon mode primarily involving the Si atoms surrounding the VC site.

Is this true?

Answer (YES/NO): NO